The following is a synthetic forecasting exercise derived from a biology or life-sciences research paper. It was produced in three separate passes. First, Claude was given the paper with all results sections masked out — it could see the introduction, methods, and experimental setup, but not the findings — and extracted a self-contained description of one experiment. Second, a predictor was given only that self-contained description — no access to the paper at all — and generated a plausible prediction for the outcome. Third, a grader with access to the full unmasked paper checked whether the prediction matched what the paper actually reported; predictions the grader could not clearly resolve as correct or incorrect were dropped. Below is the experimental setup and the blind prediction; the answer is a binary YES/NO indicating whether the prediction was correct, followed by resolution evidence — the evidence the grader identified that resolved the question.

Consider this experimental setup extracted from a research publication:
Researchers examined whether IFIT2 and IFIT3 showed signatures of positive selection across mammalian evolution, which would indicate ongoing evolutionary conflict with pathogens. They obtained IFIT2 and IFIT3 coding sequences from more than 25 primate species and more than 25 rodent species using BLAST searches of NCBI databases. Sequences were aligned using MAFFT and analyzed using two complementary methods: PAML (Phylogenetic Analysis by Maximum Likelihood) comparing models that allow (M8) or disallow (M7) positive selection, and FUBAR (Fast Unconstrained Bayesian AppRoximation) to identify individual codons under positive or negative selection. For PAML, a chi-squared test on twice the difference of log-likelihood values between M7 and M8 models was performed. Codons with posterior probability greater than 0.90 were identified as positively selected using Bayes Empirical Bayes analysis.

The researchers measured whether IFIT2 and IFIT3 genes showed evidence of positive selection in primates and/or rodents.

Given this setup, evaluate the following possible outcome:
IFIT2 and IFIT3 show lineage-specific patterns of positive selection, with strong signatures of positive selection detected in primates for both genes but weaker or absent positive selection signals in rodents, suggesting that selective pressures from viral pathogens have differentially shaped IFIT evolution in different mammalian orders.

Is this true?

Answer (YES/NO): NO